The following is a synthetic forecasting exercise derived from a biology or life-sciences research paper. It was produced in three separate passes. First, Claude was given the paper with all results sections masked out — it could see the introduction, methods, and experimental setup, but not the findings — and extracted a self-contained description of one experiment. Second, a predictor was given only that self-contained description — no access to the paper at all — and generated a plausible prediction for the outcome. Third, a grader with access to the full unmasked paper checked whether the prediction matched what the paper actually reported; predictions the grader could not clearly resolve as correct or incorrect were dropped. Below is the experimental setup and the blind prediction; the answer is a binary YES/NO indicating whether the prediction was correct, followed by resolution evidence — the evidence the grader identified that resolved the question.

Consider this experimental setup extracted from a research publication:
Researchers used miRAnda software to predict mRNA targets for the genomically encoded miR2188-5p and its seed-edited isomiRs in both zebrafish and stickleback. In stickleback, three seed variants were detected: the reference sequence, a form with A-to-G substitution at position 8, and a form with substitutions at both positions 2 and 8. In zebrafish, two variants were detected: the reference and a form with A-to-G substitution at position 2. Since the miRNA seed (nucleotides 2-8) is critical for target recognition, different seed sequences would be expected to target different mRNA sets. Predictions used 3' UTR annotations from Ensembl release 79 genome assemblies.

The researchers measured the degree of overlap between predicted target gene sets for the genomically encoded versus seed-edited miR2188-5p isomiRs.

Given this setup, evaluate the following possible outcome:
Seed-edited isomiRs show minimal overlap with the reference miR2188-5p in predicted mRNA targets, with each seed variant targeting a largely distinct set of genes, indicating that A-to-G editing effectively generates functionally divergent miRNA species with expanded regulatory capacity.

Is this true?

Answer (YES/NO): YES